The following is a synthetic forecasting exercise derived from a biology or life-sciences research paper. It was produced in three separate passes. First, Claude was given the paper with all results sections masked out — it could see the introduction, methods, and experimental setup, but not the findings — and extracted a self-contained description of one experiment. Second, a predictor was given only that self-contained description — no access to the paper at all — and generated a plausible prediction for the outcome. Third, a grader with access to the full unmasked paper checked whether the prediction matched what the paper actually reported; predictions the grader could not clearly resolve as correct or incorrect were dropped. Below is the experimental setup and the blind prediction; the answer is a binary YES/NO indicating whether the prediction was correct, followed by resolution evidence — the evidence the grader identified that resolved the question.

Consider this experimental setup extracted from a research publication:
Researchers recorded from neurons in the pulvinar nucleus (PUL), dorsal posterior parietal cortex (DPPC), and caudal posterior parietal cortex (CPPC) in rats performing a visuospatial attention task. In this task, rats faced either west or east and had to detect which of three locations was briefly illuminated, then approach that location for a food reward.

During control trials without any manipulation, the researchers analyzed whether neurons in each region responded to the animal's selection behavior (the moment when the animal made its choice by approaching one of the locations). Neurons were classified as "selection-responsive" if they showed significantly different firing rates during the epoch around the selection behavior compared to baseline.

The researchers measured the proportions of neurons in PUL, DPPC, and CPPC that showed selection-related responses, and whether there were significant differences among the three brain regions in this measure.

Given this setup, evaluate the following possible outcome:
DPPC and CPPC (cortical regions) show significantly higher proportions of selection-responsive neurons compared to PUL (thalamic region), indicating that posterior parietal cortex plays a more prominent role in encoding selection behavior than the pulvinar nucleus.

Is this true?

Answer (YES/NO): NO